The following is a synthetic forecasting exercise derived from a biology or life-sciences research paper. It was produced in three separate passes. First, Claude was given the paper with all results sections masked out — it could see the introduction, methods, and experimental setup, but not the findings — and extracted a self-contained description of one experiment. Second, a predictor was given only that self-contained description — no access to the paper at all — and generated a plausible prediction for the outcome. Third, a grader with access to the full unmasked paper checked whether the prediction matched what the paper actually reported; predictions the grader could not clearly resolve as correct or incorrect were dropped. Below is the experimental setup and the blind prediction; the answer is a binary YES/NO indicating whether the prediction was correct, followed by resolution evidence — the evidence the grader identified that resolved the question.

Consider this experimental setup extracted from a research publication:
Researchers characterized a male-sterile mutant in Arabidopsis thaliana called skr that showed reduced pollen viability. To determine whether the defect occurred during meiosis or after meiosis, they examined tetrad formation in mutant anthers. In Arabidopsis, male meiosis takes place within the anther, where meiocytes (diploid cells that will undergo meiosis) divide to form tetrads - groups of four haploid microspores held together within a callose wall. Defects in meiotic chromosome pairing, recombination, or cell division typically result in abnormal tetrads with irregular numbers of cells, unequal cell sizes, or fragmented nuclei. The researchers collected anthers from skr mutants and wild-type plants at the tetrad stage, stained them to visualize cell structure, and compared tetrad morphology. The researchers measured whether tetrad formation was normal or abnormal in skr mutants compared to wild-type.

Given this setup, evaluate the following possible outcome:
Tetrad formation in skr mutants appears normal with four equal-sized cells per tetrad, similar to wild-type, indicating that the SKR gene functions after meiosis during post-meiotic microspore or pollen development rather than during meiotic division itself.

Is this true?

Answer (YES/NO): YES